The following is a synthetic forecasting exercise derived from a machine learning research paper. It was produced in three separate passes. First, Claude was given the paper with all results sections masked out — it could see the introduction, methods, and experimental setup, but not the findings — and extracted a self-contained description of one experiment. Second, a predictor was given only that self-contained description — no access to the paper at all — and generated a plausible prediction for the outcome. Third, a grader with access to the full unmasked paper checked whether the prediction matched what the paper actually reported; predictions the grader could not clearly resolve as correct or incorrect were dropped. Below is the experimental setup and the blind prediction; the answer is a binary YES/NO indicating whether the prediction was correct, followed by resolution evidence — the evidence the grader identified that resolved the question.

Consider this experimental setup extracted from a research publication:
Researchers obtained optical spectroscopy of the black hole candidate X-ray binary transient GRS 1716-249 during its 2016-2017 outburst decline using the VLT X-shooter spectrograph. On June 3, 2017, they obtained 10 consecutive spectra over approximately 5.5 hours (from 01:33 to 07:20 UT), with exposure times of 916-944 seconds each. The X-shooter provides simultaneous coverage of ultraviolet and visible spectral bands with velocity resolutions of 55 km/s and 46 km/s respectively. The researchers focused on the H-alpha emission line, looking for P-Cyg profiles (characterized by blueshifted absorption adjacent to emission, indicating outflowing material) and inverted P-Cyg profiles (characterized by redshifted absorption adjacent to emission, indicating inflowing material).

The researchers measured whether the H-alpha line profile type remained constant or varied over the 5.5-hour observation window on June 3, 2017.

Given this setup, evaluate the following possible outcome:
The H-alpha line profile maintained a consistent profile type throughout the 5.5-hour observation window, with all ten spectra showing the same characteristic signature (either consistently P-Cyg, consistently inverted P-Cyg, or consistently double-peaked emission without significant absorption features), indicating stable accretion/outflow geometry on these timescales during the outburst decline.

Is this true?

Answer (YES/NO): NO